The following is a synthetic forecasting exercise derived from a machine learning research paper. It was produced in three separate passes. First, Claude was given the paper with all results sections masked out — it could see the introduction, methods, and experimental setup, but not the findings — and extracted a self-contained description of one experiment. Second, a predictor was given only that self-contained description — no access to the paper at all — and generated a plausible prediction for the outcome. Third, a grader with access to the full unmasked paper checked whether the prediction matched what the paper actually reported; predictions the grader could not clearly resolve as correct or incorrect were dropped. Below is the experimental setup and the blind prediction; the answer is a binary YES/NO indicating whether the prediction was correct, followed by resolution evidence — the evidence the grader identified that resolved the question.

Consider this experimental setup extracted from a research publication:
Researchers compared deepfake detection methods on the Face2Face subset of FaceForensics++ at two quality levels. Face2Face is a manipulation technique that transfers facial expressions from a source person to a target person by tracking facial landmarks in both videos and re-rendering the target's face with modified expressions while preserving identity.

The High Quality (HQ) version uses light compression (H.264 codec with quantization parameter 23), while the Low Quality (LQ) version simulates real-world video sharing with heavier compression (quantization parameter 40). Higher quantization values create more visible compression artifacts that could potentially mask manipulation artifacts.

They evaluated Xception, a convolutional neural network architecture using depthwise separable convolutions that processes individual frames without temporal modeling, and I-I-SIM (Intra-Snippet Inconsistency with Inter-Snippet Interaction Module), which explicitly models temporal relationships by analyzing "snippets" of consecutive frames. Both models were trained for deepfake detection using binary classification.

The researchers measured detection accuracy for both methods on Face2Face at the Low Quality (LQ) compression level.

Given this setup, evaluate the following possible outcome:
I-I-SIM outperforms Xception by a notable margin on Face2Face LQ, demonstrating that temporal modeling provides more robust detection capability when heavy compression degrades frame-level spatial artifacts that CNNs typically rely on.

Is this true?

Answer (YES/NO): YES